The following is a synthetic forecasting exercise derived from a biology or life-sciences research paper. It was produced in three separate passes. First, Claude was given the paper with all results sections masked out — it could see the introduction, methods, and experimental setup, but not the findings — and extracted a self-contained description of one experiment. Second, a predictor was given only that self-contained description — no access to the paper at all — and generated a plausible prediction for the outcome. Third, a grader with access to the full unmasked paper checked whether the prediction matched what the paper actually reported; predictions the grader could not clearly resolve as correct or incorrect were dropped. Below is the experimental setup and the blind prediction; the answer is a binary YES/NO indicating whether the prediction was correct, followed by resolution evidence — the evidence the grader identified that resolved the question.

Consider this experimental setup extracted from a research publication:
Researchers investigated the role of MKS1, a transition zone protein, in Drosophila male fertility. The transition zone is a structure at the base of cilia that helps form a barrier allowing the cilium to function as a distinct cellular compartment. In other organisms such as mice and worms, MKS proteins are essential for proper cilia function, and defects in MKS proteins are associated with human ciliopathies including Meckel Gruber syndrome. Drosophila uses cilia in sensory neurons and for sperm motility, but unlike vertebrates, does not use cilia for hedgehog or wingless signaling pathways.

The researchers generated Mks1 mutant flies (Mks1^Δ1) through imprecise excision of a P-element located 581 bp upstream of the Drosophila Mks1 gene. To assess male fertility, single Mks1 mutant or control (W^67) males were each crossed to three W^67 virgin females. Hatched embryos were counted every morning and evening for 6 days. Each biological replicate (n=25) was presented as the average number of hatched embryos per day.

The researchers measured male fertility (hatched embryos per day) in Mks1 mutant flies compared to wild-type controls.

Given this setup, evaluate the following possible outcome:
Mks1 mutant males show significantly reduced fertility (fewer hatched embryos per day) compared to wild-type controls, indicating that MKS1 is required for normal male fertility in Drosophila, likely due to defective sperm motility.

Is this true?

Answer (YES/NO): NO